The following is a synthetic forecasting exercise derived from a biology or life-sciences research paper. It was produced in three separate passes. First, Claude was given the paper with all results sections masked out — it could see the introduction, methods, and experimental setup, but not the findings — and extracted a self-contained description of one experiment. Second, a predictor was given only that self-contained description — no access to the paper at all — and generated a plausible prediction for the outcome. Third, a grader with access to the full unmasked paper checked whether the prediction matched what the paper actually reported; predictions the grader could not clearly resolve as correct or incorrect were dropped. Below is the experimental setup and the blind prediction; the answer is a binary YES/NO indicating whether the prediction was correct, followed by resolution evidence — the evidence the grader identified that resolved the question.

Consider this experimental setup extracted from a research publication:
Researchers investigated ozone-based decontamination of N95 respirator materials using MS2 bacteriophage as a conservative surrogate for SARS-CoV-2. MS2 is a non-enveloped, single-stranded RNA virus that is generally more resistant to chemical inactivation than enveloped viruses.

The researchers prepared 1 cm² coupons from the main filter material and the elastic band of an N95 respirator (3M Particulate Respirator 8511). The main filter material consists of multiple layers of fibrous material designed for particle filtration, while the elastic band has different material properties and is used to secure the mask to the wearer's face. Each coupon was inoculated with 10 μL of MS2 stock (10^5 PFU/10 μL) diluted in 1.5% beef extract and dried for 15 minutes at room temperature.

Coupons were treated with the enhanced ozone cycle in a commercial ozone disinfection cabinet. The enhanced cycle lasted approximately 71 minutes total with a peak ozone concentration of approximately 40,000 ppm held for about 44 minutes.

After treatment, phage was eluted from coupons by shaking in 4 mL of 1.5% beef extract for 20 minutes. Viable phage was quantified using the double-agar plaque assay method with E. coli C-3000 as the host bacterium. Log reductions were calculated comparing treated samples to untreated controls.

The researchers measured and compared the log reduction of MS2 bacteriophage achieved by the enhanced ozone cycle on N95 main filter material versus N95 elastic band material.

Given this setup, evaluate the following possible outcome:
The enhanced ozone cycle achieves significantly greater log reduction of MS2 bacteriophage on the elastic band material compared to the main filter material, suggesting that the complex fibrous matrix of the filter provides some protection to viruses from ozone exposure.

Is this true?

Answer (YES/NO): YES